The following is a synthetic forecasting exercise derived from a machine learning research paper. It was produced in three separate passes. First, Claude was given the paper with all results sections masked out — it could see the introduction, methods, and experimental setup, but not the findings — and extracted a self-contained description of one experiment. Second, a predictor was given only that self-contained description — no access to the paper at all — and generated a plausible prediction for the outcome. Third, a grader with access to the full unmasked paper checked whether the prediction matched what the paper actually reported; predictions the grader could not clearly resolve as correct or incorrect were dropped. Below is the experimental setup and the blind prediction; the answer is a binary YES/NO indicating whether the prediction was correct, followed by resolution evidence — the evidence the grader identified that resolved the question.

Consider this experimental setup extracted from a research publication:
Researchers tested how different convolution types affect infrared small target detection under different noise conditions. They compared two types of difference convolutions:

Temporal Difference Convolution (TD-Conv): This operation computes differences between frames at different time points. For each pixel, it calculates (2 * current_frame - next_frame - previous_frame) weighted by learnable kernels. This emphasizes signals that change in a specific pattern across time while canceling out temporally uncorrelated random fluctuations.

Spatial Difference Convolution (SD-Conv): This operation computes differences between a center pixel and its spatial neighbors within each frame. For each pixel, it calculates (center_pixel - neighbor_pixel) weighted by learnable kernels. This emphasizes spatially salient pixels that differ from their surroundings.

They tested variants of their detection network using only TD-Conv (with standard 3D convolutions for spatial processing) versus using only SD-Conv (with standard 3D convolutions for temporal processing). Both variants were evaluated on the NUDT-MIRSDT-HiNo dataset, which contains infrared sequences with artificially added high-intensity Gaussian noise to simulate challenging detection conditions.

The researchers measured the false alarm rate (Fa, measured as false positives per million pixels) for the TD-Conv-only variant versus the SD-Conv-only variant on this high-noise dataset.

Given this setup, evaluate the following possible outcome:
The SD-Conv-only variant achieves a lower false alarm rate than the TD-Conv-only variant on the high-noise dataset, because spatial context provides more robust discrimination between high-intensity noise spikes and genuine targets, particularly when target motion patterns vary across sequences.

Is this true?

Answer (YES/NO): NO